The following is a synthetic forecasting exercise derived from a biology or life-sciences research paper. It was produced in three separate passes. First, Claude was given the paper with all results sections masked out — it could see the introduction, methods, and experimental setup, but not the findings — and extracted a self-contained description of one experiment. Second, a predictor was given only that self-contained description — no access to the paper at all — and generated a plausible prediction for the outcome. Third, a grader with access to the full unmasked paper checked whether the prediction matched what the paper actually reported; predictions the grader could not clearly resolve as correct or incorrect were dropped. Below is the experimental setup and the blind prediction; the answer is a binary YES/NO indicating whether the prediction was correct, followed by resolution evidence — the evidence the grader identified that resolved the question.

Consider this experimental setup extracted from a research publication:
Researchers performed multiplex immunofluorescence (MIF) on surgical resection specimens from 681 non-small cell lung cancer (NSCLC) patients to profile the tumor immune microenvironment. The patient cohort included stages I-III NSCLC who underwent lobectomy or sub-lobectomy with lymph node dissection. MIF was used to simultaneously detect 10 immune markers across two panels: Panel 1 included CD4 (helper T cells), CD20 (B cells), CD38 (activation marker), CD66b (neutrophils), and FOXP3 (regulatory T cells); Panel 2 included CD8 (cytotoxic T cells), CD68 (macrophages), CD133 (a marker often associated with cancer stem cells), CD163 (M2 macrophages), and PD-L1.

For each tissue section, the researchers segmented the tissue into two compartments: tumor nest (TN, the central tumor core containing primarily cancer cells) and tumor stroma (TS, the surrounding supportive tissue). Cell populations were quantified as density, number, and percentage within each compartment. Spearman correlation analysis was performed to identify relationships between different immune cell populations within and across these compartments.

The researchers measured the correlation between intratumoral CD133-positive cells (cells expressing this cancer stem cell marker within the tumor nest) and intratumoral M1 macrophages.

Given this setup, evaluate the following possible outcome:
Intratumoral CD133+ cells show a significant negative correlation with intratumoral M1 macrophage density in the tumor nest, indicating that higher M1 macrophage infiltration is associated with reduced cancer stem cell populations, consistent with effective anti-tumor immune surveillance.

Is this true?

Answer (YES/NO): NO